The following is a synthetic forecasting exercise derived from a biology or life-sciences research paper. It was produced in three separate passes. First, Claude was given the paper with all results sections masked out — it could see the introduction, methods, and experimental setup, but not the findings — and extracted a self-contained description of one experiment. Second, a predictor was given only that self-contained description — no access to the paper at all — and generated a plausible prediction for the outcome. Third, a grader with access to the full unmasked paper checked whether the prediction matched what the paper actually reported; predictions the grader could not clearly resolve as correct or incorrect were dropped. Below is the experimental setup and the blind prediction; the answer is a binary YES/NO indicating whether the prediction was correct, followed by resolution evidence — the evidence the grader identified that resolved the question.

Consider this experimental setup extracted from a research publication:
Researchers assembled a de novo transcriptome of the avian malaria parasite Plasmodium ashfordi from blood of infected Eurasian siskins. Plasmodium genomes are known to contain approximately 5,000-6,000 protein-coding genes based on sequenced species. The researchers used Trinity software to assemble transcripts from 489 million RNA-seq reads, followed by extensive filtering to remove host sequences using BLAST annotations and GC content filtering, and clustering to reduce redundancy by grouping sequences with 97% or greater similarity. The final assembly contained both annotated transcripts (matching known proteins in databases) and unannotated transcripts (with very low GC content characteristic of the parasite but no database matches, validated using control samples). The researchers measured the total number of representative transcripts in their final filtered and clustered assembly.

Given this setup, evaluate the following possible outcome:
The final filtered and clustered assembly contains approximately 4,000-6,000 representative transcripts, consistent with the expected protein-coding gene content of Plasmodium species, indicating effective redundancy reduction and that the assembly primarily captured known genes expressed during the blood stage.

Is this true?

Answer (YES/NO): NO